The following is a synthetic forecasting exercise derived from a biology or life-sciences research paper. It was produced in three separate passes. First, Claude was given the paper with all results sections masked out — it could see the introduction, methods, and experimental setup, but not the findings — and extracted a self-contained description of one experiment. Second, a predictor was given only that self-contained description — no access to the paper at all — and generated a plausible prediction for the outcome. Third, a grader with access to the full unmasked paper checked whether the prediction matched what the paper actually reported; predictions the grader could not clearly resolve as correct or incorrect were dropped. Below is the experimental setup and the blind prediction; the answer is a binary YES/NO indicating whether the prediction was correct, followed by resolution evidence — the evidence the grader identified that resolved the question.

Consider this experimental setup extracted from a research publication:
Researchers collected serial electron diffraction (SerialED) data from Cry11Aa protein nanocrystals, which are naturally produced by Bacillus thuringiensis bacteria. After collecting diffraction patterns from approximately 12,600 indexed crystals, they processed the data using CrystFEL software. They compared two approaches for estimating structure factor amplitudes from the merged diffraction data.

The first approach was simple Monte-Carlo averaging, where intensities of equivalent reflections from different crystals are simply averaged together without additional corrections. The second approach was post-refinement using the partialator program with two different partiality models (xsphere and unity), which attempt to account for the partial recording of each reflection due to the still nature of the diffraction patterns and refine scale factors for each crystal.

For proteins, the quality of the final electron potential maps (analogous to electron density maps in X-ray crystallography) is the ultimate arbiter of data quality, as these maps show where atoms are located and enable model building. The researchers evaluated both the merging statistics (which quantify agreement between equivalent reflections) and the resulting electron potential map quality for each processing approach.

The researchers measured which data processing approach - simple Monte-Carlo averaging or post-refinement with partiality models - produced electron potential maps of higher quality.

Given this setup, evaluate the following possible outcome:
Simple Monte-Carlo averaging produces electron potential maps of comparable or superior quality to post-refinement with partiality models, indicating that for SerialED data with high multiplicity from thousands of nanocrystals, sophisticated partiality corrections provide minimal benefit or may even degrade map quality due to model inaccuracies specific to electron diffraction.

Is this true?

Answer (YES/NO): NO